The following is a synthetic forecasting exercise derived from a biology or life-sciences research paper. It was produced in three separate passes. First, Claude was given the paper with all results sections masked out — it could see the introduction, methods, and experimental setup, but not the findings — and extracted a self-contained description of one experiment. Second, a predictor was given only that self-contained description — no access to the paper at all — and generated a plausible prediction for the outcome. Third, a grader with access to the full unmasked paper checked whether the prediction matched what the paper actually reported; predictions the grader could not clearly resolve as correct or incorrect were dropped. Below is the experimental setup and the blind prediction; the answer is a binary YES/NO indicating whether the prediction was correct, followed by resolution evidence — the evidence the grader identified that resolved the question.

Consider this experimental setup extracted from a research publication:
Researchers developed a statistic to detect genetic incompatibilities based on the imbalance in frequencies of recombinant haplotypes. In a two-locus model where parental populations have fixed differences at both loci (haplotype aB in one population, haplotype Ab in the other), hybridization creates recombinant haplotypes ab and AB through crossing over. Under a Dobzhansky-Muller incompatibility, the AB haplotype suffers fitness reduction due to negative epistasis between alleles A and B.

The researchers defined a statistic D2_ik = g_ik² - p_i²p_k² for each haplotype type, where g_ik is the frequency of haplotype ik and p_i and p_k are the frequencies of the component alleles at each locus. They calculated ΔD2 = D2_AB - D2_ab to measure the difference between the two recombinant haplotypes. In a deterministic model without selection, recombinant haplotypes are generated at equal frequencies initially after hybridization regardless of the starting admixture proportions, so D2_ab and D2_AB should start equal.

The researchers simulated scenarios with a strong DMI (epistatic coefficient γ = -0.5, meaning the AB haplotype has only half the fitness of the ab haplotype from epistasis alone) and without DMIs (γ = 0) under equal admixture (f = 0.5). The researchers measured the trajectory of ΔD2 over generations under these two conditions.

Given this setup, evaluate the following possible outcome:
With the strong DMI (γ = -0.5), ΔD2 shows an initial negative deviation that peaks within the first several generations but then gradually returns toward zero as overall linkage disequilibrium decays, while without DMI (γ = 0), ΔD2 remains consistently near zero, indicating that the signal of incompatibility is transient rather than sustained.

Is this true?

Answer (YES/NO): NO